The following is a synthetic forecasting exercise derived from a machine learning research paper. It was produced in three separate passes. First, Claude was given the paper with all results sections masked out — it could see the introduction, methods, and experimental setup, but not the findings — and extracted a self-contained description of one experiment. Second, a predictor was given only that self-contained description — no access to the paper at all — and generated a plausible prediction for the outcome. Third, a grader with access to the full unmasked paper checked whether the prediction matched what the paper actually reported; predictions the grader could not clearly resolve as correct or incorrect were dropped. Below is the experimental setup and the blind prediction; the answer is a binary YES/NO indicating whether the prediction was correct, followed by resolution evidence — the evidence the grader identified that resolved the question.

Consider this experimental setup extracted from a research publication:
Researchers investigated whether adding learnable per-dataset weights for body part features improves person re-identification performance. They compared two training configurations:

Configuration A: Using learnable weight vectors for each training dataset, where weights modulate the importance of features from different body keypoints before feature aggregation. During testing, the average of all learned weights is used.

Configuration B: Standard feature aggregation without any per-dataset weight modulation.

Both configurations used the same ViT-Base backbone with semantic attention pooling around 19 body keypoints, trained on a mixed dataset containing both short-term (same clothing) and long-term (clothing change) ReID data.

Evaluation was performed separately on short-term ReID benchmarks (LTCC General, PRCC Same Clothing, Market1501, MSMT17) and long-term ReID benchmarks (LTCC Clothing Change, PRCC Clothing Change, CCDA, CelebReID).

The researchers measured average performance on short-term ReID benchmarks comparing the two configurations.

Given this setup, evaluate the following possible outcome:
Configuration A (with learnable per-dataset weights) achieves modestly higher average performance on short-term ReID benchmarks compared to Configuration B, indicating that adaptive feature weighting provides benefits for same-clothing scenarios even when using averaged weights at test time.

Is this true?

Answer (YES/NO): NO